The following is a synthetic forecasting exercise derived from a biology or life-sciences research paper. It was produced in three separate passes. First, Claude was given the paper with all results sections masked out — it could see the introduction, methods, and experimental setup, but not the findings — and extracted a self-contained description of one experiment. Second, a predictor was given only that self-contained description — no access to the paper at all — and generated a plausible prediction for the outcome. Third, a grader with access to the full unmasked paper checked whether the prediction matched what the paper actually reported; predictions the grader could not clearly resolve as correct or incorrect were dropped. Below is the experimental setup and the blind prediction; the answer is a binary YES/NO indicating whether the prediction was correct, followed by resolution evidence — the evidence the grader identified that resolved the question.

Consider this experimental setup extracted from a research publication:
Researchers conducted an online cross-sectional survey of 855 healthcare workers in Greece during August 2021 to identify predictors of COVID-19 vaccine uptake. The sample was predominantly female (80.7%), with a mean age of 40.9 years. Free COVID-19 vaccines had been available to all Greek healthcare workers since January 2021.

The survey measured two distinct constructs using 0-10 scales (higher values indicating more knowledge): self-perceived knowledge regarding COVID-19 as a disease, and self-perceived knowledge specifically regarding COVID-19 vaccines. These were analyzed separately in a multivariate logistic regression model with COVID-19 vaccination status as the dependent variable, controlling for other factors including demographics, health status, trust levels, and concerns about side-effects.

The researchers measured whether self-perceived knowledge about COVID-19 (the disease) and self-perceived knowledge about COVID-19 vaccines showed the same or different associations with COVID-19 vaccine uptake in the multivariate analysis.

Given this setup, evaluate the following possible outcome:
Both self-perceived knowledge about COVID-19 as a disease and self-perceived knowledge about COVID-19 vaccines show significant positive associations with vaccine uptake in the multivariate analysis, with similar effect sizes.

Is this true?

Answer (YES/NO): NO